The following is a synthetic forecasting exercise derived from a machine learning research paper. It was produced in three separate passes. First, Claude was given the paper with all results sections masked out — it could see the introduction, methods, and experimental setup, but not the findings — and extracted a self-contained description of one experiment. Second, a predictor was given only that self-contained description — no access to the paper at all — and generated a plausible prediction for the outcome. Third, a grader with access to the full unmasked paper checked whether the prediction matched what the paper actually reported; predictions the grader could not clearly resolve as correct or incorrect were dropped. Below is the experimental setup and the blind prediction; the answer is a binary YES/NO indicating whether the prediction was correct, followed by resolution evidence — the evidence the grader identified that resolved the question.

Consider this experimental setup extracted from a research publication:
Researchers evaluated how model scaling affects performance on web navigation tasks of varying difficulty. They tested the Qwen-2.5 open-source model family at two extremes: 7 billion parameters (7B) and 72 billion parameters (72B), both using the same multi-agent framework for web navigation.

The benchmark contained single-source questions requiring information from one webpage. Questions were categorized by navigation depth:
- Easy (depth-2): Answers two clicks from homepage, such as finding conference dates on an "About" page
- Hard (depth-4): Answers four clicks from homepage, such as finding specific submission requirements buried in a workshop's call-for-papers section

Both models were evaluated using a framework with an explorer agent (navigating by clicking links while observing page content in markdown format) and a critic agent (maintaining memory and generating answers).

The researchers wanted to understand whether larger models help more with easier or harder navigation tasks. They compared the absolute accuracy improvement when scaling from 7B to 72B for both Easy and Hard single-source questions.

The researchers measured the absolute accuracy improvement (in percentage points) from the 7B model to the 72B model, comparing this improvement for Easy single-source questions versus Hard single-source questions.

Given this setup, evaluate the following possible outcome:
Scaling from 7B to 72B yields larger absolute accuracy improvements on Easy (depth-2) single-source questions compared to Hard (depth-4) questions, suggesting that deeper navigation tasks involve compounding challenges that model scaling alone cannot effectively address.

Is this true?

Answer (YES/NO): YES